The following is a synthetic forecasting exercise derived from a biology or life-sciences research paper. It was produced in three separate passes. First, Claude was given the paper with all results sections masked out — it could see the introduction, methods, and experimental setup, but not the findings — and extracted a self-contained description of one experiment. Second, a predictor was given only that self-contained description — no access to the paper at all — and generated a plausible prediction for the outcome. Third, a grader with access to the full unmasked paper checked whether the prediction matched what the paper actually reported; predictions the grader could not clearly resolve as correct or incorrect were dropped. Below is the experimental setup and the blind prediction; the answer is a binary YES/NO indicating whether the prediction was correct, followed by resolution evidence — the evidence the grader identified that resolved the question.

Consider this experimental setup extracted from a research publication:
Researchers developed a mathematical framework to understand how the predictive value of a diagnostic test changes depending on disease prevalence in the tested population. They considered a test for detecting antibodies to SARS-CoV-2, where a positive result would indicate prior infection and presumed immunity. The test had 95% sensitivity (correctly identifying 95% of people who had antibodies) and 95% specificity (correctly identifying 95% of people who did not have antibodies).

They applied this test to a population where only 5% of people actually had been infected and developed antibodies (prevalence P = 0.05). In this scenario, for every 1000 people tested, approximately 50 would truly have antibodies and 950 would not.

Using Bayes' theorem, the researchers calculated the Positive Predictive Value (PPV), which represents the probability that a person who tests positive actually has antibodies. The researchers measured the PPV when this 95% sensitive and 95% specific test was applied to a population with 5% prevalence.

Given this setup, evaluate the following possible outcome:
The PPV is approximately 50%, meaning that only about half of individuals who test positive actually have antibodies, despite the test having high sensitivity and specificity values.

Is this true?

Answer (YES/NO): YES